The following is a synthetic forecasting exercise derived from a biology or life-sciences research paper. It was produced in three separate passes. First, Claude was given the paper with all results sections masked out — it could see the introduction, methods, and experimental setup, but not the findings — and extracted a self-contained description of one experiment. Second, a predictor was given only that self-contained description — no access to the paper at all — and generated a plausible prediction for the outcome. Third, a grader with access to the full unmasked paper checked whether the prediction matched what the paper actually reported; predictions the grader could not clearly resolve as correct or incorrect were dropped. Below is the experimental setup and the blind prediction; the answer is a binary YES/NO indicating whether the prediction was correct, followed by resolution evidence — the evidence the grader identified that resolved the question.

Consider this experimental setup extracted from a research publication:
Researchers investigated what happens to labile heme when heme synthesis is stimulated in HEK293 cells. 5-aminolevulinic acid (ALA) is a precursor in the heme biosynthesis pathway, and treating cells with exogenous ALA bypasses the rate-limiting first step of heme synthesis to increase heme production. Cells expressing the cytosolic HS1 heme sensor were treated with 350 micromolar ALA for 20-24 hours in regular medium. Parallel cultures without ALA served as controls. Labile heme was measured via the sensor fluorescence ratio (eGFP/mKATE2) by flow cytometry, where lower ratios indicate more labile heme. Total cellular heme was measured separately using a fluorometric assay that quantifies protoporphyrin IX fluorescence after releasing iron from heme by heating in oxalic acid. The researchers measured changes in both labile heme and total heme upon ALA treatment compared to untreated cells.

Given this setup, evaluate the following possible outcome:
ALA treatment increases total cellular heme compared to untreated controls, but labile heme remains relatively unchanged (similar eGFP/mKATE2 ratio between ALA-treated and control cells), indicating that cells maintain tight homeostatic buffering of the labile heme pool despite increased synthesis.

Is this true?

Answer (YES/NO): NO